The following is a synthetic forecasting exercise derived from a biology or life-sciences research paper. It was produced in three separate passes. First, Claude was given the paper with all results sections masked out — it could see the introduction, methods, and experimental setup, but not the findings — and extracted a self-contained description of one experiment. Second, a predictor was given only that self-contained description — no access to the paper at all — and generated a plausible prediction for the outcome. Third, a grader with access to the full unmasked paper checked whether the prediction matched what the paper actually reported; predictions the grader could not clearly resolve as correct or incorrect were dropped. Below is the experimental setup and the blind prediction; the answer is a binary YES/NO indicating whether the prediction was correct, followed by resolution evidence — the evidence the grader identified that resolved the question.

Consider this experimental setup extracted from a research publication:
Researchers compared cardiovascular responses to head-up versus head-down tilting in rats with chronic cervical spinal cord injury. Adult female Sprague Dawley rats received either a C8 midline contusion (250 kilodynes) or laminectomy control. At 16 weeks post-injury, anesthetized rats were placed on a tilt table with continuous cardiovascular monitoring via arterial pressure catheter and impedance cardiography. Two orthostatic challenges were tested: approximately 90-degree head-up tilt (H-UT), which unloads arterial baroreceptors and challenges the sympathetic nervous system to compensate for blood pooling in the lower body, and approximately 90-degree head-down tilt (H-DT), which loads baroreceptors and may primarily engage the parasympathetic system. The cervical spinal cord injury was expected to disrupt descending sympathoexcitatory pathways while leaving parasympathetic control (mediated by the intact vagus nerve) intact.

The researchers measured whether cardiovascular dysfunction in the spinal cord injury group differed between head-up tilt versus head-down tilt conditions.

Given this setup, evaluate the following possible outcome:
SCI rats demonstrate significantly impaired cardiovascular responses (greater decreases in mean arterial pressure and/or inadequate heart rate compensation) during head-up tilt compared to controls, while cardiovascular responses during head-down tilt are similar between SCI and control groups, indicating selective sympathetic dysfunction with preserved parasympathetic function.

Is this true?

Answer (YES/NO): YES